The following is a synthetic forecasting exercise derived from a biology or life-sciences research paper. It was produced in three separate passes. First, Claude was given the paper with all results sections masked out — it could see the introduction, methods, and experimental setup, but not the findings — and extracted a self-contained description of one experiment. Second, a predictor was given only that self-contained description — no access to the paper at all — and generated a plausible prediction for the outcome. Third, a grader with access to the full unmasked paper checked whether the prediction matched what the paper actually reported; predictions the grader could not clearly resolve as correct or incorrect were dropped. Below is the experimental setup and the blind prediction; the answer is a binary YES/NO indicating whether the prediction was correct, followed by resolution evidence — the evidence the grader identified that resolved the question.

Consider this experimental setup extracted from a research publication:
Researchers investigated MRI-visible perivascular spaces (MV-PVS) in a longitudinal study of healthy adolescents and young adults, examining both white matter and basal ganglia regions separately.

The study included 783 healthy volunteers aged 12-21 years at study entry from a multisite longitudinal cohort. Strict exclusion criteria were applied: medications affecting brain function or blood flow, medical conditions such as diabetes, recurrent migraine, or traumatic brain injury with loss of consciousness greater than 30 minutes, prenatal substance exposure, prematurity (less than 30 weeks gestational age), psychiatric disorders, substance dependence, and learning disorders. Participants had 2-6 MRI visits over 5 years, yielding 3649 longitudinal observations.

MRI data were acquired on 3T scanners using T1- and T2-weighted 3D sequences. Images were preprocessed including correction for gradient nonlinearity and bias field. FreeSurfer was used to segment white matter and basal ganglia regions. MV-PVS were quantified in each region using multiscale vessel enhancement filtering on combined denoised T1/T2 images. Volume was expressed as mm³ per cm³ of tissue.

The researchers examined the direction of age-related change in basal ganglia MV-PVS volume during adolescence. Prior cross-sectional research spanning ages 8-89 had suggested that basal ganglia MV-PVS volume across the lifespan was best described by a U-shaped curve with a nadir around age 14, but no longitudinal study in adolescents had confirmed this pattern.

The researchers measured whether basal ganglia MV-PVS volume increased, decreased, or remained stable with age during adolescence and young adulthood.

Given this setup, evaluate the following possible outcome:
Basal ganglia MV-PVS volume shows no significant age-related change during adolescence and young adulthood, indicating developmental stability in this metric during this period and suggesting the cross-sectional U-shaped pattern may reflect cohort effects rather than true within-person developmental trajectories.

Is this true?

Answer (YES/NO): NO